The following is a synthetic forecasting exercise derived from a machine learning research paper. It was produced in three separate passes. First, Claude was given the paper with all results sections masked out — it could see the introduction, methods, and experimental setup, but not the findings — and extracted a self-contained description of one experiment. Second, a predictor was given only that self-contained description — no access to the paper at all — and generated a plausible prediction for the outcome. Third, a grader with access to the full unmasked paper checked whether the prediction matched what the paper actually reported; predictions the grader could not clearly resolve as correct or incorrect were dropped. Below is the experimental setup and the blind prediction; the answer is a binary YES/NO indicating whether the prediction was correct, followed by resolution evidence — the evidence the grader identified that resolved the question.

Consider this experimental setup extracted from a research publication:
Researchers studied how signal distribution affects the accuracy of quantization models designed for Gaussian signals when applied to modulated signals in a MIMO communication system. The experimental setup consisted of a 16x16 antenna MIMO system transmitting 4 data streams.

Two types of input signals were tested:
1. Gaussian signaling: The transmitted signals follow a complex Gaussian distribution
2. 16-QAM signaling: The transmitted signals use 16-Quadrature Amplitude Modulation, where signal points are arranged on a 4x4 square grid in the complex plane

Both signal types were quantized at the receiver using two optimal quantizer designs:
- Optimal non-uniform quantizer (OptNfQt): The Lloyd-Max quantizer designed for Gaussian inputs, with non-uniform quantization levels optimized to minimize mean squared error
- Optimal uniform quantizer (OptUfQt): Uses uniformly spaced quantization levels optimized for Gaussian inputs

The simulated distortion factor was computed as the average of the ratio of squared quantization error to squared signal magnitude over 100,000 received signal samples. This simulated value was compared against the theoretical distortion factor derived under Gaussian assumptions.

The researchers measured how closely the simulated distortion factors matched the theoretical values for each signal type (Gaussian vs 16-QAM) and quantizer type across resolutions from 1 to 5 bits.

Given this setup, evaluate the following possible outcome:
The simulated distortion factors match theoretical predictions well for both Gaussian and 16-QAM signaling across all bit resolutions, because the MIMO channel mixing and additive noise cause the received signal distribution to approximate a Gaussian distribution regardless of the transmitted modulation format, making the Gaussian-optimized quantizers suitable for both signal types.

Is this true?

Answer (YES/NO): NO